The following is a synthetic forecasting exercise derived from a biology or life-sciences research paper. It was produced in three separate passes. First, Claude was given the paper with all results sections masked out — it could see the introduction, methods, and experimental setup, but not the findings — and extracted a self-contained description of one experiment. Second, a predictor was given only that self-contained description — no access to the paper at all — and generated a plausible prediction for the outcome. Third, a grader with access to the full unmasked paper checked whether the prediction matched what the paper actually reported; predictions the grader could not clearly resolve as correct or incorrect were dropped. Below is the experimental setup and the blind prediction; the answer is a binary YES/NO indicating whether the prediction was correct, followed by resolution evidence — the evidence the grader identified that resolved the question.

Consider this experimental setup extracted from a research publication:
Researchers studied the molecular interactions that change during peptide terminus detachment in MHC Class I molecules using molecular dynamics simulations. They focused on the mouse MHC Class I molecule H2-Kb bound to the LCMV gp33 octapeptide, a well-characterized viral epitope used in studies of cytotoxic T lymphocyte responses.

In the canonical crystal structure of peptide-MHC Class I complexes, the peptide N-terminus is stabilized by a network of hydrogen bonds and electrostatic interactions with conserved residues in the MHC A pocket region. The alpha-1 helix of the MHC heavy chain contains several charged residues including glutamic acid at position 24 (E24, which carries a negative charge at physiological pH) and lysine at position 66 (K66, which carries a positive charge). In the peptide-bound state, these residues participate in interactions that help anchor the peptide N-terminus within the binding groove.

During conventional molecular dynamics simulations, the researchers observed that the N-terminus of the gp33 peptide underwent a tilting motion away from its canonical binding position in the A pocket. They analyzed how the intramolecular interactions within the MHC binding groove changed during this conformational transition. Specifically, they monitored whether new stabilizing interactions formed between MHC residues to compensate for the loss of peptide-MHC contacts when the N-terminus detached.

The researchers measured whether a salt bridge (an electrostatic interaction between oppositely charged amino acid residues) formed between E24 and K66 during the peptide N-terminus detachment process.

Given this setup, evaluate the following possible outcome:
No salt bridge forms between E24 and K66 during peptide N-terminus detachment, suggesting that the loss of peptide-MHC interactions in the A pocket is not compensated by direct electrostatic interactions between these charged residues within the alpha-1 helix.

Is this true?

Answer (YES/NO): NO